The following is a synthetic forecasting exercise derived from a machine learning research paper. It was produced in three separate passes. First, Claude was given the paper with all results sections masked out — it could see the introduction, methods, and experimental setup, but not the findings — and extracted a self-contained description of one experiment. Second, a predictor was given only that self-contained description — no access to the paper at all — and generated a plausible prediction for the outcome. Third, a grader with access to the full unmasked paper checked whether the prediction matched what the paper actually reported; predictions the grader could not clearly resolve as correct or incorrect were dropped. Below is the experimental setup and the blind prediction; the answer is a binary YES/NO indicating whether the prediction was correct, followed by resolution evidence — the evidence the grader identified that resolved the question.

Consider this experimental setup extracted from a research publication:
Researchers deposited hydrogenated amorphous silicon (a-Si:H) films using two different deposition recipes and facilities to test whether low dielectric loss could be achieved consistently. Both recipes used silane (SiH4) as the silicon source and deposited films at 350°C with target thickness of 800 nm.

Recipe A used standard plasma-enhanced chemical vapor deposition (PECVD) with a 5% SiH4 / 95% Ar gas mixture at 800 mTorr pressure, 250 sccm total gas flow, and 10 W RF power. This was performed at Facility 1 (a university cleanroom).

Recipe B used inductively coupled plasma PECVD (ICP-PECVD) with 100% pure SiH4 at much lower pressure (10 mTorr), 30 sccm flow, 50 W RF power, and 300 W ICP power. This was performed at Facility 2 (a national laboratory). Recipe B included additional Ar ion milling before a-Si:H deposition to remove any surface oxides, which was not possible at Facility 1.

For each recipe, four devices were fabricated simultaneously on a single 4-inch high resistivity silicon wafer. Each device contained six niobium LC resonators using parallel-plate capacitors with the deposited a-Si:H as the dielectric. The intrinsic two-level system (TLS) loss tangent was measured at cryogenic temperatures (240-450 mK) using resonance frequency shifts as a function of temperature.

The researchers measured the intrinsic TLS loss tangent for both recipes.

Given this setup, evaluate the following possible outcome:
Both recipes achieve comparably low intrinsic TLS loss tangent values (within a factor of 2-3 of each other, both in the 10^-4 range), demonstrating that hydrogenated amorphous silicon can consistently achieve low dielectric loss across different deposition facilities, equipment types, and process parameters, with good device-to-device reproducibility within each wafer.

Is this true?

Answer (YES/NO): NO